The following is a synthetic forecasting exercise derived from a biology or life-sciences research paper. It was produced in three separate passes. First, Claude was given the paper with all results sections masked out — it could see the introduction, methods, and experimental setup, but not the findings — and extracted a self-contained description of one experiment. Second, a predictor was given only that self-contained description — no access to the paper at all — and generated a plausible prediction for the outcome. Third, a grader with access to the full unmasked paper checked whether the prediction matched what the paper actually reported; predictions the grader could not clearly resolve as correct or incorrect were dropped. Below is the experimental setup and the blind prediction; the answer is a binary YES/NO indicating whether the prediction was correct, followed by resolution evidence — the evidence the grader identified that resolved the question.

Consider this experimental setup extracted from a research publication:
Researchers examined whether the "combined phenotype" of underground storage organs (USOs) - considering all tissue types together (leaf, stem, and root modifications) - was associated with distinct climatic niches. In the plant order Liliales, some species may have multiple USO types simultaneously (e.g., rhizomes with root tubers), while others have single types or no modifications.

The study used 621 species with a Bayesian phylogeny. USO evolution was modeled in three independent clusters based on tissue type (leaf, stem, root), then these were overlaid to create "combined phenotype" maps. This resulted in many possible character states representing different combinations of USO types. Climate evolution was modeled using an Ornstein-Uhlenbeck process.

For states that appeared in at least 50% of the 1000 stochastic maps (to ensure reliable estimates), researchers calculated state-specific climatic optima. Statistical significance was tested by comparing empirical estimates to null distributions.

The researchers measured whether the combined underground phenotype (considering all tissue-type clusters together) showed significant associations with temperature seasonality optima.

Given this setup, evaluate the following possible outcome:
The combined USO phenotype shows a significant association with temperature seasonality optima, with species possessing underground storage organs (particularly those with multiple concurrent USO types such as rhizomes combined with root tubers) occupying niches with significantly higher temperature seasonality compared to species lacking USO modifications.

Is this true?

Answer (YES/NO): NO